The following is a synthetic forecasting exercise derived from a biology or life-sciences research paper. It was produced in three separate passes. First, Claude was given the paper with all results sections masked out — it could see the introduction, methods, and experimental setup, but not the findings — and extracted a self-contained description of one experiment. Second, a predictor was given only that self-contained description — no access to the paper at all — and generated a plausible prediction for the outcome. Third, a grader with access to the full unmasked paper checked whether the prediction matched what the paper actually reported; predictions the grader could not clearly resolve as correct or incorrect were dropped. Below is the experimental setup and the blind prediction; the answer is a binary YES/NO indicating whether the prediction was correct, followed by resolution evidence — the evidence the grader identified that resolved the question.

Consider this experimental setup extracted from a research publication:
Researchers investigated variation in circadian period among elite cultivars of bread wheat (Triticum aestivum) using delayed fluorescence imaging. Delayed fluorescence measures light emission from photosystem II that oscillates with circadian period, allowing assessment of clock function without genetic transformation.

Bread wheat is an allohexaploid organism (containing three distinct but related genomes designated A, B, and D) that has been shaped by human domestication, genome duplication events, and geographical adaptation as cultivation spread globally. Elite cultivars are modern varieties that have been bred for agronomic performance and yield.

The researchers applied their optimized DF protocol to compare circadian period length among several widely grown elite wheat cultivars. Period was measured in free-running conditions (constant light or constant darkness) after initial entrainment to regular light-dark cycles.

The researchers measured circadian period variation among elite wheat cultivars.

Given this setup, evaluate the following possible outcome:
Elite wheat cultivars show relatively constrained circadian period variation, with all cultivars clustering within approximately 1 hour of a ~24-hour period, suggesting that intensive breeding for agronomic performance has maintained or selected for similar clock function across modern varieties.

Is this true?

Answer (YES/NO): NO